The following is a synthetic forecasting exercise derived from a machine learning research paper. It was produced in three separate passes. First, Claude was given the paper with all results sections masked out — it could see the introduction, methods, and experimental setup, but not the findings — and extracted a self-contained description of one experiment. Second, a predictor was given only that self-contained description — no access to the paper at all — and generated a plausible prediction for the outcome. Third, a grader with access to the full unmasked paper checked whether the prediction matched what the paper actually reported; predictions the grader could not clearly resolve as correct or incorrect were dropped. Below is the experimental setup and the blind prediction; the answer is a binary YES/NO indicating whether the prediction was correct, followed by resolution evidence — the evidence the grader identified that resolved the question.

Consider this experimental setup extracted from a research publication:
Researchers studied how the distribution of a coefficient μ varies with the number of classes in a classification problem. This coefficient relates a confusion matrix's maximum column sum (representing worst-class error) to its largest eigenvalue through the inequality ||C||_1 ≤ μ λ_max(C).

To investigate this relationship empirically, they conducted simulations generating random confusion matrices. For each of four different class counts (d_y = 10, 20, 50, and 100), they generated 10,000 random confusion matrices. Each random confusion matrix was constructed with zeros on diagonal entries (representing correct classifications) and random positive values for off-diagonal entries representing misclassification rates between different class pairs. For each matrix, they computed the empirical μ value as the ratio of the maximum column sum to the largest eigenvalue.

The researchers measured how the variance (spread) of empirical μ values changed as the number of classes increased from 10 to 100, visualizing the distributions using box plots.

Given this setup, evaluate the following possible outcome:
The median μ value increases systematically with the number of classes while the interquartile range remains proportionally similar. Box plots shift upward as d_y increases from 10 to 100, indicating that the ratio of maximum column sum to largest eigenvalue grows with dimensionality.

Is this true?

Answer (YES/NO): NO